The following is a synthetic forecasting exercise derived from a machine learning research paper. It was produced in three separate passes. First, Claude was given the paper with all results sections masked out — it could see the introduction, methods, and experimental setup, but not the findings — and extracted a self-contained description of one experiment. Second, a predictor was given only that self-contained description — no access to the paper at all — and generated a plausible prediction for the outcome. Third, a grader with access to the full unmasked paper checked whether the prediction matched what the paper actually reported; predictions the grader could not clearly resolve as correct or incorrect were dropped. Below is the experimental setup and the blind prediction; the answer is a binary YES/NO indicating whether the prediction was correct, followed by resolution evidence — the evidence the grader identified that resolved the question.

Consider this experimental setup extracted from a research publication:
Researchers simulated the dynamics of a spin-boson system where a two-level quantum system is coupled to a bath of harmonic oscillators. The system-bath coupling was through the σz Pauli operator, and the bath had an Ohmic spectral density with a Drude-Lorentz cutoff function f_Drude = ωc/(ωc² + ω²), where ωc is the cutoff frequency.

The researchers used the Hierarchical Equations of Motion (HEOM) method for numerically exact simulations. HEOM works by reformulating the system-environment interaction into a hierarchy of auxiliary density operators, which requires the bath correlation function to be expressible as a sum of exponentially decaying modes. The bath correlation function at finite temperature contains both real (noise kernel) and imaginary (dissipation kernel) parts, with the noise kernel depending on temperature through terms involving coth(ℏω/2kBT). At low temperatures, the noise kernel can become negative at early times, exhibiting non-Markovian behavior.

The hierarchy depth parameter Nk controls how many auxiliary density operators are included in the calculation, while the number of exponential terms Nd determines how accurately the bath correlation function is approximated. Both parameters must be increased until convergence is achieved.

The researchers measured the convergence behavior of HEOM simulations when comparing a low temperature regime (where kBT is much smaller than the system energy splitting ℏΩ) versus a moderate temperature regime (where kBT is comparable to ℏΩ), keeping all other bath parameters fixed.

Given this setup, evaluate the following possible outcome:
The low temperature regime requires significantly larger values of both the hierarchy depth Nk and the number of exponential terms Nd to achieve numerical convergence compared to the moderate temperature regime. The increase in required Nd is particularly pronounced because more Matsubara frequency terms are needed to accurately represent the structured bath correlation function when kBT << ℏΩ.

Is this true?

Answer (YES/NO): YES